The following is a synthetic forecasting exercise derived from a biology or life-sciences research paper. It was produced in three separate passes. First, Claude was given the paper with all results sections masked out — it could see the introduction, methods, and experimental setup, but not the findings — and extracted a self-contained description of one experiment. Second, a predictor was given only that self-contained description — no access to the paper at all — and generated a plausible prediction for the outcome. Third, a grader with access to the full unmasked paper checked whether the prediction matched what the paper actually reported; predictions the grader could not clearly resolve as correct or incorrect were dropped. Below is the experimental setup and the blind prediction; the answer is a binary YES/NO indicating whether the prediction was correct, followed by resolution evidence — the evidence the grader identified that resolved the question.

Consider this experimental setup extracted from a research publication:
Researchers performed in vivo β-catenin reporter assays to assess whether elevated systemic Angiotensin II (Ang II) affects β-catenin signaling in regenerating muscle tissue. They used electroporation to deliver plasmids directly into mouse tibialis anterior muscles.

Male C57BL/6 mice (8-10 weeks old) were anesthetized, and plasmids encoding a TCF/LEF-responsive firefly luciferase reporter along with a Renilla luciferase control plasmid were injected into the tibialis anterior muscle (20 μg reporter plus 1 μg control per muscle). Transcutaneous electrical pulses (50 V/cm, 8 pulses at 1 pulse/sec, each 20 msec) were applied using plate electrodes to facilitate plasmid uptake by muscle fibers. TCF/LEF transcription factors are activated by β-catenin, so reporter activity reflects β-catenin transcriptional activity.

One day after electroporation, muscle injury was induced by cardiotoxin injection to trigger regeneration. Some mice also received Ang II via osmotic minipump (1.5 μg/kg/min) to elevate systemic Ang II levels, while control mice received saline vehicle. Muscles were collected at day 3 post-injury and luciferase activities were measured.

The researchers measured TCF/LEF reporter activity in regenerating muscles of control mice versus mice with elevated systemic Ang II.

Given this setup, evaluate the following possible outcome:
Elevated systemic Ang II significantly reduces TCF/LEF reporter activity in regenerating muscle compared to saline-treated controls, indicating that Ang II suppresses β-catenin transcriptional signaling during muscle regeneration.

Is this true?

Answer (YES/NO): YES